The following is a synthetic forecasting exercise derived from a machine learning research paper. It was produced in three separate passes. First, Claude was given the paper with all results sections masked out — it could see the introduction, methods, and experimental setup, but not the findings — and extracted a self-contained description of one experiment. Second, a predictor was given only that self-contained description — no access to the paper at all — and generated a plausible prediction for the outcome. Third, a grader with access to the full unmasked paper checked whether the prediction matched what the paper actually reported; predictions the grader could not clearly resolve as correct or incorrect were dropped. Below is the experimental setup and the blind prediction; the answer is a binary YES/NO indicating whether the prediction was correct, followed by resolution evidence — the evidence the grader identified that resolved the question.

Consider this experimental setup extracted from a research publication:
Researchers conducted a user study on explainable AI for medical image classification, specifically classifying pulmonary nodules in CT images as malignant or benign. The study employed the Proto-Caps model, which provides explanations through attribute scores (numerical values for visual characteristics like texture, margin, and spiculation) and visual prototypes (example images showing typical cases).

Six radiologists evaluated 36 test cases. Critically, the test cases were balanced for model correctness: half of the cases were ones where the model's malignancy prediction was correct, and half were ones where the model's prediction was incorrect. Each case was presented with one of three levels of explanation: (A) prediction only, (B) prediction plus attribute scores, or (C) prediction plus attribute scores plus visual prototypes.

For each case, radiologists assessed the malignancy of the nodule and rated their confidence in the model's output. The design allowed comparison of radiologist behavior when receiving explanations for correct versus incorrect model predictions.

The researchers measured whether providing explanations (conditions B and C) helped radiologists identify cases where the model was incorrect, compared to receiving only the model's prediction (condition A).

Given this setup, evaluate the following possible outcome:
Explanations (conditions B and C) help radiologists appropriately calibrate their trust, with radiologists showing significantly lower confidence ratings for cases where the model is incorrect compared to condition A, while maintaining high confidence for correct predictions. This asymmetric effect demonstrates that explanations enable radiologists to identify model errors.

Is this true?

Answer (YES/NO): NO